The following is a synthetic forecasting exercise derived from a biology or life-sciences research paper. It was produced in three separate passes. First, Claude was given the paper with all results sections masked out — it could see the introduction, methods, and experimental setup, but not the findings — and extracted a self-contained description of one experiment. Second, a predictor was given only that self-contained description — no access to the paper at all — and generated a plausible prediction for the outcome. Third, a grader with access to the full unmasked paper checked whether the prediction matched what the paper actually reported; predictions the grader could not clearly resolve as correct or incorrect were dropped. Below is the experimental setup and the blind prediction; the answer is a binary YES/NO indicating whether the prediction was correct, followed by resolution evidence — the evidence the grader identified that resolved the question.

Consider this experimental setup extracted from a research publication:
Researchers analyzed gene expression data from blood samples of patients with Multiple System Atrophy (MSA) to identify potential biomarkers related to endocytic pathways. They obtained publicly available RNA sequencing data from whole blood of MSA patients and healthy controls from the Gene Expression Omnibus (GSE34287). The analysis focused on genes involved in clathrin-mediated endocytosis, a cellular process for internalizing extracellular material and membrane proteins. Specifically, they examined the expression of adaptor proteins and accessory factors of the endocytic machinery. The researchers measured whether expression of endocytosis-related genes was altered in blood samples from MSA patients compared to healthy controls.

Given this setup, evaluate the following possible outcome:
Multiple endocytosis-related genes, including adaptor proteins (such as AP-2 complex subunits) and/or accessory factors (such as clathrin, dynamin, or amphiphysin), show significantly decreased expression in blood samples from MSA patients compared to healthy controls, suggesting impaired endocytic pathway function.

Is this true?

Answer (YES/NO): NO